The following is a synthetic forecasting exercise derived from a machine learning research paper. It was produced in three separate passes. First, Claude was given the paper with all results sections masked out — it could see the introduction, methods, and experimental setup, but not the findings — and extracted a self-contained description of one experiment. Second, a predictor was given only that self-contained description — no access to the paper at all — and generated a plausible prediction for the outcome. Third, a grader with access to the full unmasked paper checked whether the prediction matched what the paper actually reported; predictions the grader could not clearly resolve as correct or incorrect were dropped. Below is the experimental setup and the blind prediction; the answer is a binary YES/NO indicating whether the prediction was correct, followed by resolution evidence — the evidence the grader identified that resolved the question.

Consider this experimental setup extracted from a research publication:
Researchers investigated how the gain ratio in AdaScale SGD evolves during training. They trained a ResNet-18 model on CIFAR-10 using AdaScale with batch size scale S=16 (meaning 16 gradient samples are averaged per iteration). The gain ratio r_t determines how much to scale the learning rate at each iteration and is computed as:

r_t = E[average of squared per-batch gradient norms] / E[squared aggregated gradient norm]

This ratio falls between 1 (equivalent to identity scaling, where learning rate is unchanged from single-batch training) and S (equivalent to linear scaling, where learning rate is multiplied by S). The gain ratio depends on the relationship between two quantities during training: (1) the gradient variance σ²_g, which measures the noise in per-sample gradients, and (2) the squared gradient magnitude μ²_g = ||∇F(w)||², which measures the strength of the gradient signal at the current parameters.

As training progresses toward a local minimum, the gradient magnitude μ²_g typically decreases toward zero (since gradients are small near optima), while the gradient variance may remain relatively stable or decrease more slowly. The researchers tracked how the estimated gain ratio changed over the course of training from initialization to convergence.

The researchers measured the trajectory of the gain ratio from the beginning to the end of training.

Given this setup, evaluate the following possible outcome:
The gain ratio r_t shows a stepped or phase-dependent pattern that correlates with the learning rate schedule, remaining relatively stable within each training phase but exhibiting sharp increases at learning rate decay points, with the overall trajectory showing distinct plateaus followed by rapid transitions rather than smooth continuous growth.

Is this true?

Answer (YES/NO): NO